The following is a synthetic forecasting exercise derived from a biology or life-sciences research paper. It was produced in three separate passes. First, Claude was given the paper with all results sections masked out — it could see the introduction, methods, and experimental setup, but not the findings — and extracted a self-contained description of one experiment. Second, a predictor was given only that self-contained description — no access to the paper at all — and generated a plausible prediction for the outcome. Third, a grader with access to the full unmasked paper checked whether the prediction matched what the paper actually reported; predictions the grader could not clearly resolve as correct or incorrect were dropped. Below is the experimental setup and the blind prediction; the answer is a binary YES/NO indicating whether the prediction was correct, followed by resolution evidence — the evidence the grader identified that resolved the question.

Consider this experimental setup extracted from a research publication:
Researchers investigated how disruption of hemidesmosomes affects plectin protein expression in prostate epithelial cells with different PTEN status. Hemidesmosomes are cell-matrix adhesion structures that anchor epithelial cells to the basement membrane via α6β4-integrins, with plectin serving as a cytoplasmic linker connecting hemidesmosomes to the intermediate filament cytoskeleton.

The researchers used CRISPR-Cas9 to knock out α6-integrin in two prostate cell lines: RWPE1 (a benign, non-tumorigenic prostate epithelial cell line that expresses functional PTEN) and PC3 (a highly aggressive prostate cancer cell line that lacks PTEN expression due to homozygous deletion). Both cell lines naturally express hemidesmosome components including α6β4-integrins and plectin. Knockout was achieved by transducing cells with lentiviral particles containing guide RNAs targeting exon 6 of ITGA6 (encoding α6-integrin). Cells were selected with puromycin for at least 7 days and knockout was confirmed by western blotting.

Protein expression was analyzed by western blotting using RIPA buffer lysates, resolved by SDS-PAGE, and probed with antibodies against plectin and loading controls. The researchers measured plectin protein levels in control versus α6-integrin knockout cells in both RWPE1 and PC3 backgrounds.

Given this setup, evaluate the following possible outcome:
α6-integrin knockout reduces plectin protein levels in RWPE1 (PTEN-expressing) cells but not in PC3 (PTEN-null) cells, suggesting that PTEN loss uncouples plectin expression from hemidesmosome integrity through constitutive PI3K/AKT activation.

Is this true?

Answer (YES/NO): YES